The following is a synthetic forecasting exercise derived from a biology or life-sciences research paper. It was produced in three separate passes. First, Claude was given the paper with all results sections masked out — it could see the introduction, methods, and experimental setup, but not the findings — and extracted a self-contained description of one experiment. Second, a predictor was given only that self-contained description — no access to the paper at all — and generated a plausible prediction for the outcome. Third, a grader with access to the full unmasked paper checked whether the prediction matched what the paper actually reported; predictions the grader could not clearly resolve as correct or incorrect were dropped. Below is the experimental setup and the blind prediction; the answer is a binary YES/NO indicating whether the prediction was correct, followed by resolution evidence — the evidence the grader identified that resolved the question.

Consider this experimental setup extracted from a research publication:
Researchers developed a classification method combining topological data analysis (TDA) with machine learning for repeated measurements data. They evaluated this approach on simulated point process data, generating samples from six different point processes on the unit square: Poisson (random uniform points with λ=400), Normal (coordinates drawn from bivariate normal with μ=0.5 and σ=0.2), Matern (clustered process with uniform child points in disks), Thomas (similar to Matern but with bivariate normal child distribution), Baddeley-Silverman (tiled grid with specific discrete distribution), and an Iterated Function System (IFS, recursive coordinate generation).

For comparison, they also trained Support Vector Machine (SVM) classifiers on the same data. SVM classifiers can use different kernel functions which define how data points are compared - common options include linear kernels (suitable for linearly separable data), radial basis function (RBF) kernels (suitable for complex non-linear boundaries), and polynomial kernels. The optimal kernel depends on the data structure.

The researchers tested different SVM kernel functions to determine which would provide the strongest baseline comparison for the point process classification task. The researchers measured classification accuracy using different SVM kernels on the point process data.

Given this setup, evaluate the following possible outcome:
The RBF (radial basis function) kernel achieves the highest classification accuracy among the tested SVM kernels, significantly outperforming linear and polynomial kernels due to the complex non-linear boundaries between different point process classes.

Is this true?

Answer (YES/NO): YES